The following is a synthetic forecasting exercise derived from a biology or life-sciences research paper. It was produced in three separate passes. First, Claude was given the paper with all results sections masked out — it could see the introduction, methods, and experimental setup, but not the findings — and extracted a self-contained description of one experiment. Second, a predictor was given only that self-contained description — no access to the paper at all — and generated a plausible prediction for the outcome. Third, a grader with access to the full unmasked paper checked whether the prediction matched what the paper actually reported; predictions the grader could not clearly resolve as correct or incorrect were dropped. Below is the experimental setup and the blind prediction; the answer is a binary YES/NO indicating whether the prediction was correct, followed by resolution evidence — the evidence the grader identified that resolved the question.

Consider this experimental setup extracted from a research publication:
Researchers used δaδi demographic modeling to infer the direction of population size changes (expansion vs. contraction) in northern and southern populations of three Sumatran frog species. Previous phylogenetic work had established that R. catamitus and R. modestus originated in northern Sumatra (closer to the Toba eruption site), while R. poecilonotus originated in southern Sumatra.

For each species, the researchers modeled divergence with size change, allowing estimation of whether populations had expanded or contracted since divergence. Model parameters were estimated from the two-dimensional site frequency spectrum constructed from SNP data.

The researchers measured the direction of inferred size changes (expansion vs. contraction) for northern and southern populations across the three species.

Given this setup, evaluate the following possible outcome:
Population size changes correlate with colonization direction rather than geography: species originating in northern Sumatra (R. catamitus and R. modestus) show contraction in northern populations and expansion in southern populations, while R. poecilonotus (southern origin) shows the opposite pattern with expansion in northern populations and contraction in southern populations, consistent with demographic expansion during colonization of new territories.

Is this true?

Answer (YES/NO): YES